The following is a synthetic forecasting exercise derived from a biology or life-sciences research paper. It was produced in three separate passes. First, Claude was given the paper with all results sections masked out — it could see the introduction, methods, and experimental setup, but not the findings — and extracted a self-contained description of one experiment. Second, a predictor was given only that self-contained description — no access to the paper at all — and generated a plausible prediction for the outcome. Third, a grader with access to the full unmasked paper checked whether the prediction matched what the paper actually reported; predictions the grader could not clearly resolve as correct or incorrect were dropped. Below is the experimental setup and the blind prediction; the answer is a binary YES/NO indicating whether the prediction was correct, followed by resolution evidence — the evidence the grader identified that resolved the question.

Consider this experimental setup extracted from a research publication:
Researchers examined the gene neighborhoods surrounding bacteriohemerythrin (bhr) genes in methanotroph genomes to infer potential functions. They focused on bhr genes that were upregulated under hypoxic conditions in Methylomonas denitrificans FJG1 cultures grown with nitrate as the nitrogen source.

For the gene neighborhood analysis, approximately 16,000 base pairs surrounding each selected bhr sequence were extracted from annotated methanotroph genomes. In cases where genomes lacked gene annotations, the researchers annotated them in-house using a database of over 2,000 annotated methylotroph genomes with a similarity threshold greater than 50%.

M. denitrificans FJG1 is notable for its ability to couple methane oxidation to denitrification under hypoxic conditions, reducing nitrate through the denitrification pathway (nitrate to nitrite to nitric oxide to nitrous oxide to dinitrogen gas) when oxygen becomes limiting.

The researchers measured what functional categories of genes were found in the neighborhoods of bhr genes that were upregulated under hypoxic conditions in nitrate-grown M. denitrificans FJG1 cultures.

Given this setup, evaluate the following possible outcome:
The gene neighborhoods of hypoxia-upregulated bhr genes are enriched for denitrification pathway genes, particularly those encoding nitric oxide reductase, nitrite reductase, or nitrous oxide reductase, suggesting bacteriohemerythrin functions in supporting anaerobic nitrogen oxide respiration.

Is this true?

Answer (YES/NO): NO